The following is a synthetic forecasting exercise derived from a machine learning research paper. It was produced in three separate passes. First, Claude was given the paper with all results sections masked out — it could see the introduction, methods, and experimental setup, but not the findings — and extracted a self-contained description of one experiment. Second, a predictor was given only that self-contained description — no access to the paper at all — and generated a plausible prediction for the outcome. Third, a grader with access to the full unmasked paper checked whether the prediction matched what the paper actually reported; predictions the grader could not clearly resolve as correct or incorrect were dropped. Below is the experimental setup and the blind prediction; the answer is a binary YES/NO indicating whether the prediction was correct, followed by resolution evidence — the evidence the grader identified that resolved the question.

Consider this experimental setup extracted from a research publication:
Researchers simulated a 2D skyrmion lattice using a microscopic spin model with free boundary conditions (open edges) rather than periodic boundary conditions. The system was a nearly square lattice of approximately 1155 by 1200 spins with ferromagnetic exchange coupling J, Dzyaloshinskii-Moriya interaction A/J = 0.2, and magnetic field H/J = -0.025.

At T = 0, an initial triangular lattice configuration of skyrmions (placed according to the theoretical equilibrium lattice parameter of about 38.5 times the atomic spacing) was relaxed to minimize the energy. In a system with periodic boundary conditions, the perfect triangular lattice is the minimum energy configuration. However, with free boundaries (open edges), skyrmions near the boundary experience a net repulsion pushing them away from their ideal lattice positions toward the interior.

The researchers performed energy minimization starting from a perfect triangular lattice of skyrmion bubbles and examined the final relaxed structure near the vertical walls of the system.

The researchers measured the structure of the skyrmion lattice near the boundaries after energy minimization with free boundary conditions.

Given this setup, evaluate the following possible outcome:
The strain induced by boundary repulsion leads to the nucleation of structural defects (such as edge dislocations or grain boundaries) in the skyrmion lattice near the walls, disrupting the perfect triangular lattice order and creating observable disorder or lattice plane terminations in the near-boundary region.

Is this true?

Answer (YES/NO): NO